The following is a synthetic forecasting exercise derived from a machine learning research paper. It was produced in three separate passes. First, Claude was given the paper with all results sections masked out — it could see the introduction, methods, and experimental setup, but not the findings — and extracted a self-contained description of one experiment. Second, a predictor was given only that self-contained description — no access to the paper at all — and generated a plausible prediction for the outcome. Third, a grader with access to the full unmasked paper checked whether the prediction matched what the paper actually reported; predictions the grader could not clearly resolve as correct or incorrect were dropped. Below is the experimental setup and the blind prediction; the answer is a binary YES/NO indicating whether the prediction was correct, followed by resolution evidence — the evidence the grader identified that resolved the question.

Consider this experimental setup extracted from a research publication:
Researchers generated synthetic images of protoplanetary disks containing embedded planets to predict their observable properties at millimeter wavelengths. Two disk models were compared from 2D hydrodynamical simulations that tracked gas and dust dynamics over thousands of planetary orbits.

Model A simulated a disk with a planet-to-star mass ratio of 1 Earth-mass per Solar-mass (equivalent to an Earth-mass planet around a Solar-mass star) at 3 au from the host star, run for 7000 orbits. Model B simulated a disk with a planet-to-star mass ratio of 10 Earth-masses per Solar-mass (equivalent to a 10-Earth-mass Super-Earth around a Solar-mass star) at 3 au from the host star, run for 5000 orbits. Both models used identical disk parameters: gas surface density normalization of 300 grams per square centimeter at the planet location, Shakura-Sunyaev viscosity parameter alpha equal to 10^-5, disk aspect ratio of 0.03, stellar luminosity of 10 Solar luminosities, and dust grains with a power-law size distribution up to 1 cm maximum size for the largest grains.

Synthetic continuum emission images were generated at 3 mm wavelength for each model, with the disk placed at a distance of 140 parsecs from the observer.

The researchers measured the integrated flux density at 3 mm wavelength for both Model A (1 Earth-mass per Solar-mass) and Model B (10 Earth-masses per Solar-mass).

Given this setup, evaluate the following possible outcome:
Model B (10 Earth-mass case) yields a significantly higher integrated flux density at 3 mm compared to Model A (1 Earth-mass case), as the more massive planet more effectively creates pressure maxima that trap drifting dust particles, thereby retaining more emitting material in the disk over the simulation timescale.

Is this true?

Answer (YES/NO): NO